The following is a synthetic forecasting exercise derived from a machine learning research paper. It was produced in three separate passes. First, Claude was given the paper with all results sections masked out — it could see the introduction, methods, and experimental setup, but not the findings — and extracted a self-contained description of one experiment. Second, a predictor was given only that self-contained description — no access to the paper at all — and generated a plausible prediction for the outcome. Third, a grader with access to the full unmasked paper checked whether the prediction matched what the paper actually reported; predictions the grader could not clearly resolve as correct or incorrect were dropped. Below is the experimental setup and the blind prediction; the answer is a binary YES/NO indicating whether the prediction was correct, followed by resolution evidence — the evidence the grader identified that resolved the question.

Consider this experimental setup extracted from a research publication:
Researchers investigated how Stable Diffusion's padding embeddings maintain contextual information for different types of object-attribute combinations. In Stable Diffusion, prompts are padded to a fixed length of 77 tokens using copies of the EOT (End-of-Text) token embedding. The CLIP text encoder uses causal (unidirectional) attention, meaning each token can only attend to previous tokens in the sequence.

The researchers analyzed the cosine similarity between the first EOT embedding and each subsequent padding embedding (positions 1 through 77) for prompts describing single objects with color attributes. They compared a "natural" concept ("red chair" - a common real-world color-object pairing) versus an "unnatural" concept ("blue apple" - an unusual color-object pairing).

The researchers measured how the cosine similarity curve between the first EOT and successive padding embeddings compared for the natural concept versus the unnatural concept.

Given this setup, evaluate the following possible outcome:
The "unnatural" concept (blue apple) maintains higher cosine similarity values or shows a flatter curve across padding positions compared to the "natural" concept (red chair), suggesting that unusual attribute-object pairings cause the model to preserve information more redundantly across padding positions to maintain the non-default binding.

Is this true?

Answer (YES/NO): NO